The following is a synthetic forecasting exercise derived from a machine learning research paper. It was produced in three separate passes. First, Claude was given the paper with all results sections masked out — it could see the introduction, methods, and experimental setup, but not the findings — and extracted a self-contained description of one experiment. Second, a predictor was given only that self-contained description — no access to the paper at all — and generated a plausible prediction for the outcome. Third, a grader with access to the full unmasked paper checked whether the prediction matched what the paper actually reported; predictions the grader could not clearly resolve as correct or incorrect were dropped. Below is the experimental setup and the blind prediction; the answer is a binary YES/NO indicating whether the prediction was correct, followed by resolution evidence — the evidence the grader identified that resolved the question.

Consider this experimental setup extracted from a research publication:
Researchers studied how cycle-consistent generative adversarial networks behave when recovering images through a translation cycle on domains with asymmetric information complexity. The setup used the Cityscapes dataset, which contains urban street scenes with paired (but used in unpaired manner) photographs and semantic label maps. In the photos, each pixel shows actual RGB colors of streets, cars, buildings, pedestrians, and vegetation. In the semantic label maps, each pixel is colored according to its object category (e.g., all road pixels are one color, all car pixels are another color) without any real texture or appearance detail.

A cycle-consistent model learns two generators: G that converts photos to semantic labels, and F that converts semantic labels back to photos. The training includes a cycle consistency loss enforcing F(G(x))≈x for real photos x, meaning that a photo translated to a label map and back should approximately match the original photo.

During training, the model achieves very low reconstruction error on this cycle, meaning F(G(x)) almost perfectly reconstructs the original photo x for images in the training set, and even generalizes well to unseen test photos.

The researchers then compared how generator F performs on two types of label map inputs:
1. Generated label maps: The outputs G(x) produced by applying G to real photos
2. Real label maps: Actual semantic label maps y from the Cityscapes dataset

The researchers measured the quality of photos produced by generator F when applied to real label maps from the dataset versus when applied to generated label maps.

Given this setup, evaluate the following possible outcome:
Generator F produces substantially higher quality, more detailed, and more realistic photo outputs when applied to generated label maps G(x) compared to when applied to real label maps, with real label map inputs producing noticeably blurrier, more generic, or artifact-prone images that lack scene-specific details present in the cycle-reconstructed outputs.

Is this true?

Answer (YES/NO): YES